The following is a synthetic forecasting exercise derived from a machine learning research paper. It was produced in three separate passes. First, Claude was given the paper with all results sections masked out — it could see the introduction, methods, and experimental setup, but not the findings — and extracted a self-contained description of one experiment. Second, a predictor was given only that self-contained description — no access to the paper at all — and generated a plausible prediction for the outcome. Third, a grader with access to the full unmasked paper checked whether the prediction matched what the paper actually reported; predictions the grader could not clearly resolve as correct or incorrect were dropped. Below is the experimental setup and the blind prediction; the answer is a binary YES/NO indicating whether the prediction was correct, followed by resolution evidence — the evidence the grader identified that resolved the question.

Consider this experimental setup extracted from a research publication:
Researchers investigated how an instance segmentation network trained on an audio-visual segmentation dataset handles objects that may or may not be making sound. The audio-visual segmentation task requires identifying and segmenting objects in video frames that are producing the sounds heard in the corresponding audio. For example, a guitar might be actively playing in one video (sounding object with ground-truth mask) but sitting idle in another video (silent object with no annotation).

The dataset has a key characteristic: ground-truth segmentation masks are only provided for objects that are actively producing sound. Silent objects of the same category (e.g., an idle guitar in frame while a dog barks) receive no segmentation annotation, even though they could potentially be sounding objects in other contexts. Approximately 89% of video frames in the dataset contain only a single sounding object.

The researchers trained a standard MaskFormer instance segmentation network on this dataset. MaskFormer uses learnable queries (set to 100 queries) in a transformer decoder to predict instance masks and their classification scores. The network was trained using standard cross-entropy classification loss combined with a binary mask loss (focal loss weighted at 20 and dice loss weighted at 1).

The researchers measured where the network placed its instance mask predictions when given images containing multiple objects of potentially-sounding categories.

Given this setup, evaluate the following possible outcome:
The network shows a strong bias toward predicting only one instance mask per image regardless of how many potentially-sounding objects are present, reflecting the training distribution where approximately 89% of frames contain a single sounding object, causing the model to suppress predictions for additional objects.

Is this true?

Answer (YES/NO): YES